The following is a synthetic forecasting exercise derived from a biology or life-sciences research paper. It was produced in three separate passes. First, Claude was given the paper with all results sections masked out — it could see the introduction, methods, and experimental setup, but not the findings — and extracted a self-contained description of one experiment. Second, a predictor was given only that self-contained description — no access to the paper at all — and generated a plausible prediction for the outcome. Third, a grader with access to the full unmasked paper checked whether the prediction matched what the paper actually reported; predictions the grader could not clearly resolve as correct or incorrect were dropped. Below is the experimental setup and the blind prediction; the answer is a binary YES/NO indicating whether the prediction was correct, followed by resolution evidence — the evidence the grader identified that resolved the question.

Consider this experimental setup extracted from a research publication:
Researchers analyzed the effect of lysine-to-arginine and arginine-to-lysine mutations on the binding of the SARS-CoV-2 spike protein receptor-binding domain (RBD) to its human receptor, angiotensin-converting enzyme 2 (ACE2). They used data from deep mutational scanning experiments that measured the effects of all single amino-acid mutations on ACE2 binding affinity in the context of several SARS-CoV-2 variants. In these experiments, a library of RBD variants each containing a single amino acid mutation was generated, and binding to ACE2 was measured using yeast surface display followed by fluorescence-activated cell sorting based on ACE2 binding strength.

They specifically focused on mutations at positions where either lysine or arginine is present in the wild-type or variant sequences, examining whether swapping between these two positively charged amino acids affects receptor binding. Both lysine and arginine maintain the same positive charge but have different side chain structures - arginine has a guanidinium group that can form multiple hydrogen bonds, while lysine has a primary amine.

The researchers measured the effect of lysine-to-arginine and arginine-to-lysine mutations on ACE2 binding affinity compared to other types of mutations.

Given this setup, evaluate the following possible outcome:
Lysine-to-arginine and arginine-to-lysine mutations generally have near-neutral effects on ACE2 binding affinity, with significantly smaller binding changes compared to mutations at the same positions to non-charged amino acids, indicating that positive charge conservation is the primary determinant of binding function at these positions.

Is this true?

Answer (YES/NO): NO